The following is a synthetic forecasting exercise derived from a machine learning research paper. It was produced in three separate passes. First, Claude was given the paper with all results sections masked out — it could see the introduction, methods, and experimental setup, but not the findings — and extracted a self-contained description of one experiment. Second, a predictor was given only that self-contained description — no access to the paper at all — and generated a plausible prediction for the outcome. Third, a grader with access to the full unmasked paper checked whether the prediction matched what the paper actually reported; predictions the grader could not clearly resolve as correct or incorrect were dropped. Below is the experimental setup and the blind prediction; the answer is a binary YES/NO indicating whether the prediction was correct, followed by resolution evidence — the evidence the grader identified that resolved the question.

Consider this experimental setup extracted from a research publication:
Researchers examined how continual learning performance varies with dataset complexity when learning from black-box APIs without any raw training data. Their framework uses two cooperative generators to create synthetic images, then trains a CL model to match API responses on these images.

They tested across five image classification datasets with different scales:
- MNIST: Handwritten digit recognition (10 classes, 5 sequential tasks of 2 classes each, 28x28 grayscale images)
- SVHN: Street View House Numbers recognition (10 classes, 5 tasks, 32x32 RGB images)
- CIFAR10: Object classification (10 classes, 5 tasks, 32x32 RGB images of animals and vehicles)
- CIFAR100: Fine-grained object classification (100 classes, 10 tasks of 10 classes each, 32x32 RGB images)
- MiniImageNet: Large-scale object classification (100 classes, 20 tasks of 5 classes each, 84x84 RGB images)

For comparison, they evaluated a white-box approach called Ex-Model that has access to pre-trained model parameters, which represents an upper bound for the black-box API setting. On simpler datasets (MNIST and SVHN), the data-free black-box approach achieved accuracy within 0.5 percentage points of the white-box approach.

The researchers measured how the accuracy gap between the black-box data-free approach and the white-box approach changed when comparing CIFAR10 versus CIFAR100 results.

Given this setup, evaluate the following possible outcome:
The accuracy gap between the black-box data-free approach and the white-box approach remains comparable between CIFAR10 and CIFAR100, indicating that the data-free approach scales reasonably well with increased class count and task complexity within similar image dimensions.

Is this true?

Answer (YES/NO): NO